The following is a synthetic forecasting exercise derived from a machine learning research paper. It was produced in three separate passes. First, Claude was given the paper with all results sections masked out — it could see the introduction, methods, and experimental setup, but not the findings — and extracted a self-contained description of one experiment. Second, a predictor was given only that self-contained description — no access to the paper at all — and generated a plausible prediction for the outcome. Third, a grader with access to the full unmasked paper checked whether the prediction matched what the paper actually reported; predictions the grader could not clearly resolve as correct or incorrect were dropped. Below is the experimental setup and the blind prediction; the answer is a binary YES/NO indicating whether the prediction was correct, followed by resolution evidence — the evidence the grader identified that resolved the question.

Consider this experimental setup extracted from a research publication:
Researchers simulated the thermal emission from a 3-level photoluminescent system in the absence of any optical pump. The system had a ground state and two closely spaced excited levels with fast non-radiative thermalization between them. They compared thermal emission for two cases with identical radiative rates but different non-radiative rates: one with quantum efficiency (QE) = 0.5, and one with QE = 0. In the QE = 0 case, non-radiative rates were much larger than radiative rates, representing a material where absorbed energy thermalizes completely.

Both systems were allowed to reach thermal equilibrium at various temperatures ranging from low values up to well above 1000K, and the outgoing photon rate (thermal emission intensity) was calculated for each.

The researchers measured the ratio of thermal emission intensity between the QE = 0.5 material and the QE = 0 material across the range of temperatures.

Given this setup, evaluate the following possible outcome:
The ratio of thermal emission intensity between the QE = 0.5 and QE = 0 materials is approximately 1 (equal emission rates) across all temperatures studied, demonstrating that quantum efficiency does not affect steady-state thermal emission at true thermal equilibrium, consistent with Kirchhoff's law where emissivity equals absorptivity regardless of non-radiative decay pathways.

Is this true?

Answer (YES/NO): NO